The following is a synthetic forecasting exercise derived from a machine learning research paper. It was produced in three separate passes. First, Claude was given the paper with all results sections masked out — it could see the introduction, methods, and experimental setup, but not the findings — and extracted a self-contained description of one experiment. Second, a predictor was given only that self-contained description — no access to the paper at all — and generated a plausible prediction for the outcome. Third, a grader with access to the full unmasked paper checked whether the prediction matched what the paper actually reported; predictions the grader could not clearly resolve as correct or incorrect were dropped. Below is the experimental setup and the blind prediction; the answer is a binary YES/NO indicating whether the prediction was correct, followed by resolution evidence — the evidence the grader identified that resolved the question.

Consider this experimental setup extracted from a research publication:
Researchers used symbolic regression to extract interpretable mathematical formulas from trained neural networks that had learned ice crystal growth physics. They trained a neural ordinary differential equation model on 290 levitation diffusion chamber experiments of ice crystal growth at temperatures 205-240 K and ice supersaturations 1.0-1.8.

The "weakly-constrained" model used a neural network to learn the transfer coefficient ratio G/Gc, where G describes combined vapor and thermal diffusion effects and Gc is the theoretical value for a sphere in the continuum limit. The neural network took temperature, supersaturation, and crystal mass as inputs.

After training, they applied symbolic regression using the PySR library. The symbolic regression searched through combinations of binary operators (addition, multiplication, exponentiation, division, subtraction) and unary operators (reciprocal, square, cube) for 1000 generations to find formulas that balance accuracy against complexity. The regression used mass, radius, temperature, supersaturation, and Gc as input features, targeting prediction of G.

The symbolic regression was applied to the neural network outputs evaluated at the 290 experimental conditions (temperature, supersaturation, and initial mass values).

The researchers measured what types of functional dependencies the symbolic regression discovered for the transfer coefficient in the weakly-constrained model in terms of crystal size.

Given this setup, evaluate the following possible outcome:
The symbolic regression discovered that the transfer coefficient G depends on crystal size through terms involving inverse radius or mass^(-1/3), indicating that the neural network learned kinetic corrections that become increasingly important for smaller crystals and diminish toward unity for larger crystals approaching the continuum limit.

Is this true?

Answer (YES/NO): NO